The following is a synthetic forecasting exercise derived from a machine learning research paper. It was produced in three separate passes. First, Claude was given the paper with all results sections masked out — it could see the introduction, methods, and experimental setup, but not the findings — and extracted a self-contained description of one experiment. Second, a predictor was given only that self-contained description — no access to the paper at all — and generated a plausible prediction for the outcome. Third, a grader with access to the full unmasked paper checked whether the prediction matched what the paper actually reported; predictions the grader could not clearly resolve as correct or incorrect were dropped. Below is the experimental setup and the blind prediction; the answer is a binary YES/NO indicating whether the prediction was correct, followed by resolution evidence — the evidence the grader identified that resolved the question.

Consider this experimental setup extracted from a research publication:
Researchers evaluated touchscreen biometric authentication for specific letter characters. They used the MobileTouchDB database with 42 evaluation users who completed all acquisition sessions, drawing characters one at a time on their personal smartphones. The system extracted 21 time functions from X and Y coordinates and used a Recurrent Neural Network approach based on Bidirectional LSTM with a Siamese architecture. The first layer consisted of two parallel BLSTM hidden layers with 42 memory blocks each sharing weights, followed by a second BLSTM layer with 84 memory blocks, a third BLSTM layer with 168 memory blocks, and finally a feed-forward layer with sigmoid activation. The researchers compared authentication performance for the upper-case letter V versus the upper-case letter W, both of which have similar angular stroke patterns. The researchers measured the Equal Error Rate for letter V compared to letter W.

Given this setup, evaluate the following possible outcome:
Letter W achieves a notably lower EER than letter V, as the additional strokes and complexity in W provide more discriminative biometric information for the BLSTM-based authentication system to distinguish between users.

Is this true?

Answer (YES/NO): YES